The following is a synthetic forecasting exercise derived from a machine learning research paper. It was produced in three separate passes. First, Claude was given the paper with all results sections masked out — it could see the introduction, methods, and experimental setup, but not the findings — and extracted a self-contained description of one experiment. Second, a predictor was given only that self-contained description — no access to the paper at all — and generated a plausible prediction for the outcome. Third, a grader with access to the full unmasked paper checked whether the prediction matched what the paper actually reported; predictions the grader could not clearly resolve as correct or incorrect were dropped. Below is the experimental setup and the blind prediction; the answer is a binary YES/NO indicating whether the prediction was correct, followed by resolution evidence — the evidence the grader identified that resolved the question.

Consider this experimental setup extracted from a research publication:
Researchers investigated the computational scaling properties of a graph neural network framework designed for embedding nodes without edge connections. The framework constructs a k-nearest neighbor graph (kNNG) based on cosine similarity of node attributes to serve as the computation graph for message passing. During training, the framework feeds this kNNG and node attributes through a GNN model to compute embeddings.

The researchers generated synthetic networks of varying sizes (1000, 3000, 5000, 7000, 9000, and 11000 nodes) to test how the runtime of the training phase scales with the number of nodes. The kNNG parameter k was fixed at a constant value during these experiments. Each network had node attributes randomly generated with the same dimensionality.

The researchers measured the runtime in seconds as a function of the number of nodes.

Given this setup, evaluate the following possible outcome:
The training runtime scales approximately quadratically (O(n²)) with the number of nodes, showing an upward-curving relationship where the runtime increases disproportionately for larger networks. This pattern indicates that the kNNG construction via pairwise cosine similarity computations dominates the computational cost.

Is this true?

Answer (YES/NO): NO